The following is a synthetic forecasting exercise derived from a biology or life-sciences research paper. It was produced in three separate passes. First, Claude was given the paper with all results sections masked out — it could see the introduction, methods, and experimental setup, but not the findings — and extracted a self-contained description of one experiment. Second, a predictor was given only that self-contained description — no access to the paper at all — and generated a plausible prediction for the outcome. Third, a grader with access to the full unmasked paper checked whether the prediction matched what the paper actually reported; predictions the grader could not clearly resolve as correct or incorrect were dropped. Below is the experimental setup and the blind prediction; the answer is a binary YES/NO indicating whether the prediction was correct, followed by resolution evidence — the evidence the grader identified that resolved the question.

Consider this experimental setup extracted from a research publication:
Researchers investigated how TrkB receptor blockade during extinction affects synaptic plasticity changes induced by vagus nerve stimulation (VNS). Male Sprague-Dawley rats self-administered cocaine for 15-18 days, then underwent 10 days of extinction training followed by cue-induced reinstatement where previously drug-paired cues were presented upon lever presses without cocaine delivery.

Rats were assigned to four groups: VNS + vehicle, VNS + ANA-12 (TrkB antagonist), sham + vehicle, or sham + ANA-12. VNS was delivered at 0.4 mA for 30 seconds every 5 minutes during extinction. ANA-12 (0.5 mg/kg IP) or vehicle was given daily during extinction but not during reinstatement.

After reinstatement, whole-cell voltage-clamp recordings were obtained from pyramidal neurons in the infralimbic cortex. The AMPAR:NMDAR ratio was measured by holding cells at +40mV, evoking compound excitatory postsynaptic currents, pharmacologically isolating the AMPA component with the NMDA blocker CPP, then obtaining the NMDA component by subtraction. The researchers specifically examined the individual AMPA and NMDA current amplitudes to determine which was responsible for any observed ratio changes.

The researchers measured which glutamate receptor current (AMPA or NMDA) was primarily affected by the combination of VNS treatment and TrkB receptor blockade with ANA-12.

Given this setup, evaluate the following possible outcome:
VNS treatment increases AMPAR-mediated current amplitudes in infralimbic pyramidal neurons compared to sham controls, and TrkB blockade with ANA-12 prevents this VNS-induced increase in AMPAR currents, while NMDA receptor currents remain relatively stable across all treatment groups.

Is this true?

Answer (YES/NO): YES